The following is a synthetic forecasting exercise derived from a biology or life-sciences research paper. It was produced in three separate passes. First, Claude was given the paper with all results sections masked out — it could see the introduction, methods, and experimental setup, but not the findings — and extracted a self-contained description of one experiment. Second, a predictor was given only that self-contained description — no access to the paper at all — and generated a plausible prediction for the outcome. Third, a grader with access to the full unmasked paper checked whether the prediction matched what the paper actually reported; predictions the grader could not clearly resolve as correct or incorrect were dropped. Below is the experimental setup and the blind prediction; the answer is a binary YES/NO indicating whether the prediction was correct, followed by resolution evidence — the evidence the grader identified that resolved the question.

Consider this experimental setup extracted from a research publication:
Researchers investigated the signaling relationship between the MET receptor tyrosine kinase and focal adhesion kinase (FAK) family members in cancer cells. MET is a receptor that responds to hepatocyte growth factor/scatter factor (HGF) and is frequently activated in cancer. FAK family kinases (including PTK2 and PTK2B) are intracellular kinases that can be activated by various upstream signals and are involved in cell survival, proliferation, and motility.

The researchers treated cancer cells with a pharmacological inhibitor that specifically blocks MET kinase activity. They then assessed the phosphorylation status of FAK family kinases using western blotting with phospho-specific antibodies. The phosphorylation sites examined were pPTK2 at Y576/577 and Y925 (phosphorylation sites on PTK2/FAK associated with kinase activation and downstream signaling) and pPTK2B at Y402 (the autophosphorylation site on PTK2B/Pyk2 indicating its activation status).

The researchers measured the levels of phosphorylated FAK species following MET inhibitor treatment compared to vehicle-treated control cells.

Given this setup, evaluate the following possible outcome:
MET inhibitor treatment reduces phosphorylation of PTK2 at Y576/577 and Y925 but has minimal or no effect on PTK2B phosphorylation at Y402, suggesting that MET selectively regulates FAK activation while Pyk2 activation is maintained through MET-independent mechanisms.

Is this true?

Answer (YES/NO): NO